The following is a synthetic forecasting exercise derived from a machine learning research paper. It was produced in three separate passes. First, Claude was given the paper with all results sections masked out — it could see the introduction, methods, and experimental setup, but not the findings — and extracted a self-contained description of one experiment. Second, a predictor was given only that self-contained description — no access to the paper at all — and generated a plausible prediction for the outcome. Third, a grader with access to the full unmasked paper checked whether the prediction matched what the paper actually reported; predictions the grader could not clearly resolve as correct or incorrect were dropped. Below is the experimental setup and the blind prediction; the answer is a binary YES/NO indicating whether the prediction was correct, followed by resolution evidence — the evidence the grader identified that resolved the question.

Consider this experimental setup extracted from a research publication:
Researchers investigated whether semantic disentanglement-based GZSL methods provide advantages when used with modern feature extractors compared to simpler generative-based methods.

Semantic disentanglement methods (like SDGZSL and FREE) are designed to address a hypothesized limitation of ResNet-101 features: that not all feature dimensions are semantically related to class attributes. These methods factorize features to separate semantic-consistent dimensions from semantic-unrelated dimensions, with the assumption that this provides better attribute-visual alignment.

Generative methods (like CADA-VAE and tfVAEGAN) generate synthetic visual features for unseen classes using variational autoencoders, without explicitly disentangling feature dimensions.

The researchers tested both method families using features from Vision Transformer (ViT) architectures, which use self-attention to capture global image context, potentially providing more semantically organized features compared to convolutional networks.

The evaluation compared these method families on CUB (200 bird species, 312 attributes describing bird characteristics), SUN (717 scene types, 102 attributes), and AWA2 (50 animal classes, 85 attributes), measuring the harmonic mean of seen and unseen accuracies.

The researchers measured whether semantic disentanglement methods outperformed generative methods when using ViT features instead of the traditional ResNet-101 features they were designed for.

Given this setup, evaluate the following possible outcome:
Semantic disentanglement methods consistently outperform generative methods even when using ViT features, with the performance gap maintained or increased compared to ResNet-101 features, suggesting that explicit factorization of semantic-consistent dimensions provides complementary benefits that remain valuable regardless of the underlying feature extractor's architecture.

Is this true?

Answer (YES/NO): NO